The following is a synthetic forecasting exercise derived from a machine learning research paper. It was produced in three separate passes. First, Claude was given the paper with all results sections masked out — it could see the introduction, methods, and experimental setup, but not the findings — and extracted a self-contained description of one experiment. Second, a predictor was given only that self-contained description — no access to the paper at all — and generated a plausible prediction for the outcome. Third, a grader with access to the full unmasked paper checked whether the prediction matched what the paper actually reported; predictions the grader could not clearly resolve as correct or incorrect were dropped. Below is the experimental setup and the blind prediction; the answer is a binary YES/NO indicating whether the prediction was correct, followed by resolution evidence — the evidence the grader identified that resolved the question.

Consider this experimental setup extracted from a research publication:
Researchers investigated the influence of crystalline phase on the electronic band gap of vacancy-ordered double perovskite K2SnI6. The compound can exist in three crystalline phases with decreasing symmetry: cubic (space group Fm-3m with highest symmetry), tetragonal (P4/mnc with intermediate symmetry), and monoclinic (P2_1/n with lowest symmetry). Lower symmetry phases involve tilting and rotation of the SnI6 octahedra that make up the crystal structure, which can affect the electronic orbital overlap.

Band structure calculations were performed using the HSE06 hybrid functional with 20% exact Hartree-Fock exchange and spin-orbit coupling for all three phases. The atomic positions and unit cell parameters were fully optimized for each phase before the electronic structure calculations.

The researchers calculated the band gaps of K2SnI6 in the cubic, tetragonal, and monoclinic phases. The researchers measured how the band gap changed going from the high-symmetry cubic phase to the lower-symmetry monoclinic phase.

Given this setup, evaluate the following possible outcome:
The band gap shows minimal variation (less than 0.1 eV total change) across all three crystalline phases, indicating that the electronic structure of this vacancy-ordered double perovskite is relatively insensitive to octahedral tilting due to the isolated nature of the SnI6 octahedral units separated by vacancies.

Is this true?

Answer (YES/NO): NO